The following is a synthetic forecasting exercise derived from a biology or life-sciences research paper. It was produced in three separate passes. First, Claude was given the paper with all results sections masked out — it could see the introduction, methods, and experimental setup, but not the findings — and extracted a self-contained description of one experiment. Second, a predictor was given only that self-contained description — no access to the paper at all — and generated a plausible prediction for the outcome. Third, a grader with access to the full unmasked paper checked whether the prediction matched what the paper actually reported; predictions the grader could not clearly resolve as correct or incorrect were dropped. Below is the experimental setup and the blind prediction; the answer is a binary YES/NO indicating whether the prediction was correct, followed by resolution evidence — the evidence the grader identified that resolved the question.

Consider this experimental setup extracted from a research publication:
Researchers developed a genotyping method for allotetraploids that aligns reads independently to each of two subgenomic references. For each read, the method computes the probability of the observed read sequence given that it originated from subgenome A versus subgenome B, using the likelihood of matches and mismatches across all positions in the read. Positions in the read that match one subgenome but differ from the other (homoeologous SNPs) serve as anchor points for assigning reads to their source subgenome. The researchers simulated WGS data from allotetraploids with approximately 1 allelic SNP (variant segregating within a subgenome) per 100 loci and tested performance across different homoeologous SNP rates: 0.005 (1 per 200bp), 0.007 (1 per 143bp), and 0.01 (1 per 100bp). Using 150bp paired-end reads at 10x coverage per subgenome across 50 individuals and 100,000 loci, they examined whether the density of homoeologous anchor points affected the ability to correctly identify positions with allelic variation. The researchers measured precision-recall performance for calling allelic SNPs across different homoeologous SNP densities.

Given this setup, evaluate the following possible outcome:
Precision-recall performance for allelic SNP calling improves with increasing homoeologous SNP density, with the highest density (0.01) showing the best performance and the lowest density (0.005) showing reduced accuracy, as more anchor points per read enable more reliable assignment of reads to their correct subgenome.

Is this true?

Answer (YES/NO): YES